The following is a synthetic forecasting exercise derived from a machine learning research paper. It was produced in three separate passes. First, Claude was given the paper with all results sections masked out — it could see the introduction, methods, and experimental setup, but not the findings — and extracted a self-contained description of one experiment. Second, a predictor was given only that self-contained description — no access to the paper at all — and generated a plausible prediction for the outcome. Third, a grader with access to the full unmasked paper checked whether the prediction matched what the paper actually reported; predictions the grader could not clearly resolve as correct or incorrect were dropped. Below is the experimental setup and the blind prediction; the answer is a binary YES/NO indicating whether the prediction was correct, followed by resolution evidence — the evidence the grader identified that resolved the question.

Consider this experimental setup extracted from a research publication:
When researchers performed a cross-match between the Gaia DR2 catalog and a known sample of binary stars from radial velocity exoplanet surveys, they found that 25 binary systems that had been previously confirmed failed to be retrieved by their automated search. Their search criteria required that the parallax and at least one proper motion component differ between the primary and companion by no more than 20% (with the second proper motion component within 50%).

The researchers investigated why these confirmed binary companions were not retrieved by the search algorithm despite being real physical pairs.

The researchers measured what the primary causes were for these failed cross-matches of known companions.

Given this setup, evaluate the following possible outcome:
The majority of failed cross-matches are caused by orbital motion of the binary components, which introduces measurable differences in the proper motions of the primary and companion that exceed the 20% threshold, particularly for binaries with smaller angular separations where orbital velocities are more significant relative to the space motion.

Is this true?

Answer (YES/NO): YES